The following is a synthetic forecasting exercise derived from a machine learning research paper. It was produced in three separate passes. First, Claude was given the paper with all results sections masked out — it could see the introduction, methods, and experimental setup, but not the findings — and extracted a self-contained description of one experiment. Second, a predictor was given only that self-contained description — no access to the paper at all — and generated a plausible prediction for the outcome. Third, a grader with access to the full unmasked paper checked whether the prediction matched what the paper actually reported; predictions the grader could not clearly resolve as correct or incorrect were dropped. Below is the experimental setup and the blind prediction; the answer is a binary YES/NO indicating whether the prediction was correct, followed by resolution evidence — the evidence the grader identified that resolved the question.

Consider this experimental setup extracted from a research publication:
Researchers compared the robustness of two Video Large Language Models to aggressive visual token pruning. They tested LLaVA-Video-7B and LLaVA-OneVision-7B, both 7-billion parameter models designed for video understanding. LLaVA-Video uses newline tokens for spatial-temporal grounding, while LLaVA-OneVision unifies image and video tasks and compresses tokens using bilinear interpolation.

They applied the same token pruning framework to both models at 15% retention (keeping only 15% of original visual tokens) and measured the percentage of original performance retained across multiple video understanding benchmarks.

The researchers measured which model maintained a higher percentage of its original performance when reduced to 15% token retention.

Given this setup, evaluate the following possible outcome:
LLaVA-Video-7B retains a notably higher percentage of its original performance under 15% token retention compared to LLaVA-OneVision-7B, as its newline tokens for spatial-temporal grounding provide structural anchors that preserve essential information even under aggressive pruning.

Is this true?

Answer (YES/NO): NO